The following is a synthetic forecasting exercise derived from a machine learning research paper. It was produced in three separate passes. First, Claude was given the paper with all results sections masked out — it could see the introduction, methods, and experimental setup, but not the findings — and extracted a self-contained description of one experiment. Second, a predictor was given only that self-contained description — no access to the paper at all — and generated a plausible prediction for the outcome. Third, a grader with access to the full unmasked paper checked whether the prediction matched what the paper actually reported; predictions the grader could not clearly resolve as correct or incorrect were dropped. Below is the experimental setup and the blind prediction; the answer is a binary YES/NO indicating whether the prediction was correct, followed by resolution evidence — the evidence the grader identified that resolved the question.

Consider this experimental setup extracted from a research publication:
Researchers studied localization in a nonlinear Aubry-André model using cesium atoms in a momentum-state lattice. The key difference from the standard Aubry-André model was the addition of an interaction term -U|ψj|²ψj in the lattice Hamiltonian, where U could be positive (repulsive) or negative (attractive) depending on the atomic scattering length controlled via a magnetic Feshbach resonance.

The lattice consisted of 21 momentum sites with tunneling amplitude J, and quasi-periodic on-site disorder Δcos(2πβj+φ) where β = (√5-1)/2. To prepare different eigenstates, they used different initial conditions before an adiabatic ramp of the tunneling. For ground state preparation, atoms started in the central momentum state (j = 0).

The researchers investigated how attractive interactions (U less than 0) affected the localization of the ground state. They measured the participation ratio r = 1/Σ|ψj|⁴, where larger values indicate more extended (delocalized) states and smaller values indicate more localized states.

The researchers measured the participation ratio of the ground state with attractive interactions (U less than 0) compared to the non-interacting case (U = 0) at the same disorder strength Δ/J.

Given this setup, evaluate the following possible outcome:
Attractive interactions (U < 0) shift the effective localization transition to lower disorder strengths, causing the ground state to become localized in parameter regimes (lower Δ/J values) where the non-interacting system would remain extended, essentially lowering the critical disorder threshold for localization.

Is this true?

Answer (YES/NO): NO